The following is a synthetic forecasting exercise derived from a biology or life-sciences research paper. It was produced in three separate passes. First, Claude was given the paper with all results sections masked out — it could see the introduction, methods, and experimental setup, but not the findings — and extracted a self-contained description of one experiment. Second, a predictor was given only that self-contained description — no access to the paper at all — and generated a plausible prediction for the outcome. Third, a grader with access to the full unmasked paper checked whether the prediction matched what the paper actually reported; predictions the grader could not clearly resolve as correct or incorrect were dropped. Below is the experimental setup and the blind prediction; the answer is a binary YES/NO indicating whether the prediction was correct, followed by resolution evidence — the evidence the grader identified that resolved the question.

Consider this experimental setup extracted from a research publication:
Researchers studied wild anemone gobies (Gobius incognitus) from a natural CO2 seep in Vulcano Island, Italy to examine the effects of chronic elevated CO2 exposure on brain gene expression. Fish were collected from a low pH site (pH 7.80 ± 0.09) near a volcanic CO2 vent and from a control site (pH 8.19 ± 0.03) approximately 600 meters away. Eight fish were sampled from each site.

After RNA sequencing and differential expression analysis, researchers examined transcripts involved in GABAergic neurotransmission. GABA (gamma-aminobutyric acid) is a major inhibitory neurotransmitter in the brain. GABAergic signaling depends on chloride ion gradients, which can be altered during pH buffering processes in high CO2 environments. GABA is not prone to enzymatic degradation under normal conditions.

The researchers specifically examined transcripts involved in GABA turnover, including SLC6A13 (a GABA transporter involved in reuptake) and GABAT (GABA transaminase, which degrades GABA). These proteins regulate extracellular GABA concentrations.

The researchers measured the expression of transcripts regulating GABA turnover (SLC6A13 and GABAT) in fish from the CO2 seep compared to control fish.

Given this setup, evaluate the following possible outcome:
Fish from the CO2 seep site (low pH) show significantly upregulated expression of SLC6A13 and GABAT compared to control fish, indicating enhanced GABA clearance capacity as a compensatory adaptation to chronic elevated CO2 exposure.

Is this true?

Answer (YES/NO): YES